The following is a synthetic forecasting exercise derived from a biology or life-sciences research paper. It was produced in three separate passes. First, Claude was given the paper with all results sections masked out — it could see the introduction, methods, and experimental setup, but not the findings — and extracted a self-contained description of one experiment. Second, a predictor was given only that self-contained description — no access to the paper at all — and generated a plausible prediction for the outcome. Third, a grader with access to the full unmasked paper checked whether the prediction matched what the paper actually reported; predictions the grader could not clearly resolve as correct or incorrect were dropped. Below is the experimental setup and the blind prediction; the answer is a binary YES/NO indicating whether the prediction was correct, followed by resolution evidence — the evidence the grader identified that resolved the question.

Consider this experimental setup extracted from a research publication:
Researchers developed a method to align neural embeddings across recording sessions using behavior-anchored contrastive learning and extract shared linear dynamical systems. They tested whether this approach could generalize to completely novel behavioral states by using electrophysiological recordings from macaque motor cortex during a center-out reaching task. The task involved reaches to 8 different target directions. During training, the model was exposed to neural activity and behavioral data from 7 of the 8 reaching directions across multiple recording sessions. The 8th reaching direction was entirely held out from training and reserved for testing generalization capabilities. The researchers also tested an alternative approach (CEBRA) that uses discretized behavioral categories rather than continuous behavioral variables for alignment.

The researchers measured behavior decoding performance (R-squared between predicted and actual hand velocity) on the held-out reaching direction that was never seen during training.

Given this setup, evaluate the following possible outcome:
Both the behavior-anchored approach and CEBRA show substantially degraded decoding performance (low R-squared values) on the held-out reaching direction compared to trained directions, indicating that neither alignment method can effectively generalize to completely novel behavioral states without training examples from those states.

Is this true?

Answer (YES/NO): YES